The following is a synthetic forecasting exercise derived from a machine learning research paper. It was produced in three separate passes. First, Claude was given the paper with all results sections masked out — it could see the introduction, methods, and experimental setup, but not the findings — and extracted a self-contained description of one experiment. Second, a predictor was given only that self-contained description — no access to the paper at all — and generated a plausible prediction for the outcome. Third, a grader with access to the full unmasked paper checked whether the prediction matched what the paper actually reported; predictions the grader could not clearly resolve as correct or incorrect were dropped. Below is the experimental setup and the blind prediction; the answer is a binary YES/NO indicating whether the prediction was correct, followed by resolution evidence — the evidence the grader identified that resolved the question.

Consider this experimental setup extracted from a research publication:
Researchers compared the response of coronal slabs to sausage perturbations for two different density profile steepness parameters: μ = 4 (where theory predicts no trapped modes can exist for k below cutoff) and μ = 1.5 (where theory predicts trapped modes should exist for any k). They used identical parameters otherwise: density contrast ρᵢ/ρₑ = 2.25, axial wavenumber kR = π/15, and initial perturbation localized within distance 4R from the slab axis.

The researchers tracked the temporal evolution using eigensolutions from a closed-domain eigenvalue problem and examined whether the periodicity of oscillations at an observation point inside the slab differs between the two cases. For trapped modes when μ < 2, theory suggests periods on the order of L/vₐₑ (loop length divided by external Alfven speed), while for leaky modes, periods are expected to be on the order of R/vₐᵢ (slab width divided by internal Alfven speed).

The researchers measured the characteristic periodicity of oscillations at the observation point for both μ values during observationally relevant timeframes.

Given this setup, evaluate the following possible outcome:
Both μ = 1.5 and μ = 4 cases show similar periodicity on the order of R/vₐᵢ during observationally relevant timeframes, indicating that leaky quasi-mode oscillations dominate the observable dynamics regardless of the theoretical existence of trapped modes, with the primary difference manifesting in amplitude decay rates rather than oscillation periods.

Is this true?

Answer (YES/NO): YES